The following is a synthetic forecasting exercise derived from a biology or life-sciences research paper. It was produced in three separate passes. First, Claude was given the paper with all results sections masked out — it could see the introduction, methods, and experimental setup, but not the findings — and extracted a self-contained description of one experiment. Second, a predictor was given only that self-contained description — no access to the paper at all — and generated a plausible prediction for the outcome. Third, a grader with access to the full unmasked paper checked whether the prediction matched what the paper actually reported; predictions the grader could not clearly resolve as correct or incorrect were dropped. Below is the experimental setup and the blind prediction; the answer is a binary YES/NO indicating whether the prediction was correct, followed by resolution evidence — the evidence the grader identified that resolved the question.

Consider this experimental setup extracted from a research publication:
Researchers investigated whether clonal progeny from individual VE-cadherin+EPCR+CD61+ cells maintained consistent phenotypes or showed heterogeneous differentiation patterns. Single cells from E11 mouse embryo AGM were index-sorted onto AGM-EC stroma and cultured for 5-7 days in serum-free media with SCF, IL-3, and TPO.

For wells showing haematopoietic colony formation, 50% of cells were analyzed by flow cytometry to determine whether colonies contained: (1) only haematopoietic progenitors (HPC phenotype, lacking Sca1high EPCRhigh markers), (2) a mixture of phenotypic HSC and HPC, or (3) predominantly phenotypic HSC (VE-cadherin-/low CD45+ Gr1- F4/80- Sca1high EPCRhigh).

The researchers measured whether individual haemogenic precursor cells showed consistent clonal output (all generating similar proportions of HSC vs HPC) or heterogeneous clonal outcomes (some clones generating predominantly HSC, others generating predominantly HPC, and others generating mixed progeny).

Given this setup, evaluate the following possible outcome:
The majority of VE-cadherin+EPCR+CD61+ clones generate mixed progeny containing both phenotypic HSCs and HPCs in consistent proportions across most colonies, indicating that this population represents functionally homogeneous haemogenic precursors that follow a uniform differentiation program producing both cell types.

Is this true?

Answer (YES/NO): NO